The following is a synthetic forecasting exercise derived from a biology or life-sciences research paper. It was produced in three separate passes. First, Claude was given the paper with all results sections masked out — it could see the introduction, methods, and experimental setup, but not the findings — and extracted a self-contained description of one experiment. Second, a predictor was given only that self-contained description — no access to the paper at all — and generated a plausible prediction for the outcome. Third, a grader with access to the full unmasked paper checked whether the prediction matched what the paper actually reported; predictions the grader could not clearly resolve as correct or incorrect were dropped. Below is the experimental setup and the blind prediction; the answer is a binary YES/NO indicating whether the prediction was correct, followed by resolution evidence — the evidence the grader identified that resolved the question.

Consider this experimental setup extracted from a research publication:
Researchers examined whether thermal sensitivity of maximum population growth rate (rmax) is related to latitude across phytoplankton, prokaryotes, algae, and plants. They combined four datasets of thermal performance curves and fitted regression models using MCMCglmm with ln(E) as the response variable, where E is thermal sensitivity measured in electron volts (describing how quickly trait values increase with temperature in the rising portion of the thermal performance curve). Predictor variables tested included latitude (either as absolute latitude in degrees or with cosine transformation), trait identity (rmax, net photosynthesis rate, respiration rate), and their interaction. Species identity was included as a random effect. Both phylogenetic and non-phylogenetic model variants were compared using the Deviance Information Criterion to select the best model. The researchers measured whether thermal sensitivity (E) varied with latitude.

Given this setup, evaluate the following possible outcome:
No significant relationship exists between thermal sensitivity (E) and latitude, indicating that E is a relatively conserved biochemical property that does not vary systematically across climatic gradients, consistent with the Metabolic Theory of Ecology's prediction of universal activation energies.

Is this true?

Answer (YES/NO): NO